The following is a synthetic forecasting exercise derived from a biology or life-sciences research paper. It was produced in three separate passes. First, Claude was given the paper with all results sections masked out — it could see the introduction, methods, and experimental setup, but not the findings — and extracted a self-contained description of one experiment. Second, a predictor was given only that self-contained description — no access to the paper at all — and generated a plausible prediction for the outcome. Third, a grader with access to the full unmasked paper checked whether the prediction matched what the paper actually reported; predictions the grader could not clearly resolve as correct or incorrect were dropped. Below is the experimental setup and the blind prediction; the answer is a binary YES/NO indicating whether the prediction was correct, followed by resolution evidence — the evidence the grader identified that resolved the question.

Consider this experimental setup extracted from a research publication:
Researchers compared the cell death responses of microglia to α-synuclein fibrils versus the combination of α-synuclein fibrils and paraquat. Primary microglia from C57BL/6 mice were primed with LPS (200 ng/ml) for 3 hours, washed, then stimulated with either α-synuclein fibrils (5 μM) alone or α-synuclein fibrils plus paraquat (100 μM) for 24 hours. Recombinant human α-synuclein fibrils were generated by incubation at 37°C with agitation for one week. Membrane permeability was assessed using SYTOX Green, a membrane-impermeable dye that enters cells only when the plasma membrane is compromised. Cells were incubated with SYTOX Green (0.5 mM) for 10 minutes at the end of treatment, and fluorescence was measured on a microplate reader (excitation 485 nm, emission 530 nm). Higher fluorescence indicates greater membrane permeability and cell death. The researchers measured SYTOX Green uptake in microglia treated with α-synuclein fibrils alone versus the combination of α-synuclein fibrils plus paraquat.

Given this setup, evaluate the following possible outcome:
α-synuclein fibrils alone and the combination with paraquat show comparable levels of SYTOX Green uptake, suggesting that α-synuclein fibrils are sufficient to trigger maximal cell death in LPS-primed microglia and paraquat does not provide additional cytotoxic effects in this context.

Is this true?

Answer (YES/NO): NO